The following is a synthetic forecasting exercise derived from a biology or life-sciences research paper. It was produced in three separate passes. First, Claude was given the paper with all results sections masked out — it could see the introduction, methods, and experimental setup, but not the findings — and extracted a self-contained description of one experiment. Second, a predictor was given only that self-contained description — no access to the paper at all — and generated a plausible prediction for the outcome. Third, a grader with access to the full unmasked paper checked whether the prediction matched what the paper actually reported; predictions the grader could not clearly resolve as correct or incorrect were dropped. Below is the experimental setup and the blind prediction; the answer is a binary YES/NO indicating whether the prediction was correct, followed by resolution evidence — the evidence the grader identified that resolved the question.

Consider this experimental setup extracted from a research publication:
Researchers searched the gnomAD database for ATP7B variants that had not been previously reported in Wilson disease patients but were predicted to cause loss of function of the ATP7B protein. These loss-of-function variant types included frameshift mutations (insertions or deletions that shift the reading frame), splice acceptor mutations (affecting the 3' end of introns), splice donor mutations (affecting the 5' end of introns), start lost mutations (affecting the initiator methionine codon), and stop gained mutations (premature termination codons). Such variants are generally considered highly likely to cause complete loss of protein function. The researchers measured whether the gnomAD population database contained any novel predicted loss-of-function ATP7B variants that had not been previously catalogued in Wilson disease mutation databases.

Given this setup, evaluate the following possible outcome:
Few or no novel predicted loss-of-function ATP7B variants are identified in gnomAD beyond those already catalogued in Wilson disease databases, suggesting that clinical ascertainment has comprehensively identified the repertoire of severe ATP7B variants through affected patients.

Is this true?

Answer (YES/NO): NO